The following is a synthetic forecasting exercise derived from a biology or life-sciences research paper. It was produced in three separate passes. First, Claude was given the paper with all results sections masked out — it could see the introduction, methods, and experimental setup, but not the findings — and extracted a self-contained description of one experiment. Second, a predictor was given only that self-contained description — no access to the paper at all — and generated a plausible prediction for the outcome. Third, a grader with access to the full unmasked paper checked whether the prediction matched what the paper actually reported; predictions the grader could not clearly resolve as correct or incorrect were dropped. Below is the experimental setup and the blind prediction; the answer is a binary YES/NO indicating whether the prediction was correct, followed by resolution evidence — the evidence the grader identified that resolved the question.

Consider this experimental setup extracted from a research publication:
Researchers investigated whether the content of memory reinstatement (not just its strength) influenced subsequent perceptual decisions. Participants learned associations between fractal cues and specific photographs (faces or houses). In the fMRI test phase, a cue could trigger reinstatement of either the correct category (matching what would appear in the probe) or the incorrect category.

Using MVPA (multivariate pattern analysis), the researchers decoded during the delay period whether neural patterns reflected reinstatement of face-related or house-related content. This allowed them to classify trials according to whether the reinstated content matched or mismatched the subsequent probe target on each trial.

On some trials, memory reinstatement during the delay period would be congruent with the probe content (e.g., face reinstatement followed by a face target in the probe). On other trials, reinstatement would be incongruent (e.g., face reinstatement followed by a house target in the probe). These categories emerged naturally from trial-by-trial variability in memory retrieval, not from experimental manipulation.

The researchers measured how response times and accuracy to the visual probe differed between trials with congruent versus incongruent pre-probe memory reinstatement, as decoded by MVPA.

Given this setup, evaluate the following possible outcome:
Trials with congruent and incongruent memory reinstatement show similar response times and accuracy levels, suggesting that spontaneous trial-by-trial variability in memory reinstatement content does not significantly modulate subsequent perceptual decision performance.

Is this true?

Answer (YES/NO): NO